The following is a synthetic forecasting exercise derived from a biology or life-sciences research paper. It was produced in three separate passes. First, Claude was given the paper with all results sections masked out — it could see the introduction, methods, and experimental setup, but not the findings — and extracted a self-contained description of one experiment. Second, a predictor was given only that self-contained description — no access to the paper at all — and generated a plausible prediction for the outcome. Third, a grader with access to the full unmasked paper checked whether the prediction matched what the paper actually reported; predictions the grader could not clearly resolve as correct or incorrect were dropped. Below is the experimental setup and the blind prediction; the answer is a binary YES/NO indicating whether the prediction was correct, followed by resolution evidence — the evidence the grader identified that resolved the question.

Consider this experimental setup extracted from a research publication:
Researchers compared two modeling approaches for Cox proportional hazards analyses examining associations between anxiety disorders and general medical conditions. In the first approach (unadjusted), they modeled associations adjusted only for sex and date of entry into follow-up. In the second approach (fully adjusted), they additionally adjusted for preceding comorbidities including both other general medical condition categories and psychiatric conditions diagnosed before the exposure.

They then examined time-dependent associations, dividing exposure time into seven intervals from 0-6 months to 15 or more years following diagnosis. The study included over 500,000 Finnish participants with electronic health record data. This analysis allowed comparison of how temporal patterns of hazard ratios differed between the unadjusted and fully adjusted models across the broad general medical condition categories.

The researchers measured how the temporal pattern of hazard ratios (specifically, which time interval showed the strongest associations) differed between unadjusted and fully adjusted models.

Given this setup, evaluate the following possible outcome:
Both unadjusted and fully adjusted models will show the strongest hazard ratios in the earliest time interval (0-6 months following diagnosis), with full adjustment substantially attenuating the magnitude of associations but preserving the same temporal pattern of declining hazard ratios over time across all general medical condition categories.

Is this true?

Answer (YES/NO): NO